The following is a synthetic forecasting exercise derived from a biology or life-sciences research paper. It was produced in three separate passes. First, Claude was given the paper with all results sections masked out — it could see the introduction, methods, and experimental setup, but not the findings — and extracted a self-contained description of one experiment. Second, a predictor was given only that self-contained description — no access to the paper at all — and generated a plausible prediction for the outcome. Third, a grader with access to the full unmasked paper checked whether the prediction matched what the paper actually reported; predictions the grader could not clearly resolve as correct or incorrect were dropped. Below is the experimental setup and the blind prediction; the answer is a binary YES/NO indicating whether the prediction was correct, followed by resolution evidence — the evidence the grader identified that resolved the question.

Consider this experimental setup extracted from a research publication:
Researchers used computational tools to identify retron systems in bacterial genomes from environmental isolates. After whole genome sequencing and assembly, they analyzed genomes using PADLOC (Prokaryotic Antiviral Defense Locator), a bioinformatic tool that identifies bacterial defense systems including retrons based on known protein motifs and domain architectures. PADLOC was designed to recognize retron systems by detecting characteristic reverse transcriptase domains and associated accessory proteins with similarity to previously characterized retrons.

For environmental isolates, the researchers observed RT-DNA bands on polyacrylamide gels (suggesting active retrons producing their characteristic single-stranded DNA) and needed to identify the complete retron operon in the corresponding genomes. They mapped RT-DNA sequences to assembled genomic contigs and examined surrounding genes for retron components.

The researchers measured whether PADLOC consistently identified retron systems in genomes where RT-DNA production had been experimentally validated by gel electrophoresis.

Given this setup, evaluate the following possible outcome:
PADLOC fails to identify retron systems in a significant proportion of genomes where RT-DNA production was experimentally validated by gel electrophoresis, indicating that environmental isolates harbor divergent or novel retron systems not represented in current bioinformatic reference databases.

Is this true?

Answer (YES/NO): NO